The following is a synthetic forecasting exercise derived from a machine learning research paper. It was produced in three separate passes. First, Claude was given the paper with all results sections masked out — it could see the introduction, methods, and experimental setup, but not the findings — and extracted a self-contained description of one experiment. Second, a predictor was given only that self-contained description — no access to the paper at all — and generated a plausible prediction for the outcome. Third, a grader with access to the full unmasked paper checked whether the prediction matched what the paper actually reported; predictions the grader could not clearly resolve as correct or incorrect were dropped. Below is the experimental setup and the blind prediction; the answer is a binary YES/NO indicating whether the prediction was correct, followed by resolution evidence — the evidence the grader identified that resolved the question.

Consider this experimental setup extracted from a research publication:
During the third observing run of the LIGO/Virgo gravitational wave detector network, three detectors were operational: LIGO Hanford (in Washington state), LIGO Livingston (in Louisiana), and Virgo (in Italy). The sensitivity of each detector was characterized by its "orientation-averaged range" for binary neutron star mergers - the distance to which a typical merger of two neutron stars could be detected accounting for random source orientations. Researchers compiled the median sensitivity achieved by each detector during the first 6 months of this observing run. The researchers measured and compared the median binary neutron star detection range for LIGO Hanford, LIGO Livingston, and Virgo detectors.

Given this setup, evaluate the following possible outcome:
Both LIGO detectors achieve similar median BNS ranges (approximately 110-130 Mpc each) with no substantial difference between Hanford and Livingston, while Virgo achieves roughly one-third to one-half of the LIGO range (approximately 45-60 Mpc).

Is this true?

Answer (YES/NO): NO